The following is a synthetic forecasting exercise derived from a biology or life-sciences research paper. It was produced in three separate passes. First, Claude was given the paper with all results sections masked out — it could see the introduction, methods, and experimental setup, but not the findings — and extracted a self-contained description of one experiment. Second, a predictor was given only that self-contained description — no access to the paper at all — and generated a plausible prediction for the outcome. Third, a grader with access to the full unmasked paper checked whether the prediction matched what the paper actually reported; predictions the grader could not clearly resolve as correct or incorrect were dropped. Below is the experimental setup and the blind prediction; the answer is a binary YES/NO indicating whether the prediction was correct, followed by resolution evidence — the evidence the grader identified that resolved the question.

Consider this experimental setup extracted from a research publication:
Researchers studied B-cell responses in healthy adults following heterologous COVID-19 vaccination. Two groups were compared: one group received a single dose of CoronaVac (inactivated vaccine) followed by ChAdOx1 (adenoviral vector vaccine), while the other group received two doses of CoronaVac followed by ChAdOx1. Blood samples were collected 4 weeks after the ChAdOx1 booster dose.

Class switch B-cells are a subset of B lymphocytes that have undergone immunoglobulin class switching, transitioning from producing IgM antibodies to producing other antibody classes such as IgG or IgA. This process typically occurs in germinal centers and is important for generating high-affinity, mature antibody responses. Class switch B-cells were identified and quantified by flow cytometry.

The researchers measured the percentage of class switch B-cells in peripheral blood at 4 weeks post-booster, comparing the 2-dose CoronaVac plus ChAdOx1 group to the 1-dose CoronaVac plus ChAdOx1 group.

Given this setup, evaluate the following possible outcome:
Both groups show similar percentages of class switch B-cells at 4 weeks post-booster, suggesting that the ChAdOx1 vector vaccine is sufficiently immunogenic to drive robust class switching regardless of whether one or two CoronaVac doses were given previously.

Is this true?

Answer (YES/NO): NO